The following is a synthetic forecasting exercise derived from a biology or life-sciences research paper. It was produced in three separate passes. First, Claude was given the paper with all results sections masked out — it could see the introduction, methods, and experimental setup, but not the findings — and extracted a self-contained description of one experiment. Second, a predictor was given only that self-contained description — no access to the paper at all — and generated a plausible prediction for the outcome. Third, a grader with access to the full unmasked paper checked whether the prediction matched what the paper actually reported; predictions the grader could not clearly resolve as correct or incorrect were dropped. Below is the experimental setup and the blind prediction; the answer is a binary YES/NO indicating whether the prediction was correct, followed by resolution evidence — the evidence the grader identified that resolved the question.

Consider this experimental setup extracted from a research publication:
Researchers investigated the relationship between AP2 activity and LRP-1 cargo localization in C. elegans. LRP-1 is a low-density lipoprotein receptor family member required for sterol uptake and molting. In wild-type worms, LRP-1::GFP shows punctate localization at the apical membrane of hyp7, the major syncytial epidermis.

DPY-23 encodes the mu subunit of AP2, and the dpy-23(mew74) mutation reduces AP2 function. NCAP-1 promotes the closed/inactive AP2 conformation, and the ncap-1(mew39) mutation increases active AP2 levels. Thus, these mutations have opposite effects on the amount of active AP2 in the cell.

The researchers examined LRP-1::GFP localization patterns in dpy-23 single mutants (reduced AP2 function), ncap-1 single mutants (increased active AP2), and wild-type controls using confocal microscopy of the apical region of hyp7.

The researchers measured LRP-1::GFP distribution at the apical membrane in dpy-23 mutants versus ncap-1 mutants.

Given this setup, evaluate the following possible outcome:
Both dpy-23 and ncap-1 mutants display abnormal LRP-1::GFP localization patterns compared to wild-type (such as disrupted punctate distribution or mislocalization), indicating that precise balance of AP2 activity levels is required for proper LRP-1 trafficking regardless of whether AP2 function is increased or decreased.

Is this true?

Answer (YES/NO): NO